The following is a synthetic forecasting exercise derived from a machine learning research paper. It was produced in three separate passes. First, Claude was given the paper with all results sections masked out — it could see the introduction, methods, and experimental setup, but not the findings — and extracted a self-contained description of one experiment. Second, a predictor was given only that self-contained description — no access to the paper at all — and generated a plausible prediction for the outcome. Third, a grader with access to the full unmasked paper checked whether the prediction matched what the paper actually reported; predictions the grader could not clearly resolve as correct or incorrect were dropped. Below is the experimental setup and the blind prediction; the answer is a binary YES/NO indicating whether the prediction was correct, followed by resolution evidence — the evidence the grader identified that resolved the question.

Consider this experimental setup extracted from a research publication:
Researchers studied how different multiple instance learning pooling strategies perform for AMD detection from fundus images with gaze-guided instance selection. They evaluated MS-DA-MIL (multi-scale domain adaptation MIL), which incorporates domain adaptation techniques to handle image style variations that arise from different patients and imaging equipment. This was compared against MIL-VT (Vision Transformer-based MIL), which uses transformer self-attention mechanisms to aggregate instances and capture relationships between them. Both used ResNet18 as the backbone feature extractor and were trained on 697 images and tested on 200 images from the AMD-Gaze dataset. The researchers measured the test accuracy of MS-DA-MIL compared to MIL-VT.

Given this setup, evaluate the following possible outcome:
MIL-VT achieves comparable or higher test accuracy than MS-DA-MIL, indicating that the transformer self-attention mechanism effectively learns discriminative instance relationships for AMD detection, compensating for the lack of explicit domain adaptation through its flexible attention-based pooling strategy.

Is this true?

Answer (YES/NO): YES